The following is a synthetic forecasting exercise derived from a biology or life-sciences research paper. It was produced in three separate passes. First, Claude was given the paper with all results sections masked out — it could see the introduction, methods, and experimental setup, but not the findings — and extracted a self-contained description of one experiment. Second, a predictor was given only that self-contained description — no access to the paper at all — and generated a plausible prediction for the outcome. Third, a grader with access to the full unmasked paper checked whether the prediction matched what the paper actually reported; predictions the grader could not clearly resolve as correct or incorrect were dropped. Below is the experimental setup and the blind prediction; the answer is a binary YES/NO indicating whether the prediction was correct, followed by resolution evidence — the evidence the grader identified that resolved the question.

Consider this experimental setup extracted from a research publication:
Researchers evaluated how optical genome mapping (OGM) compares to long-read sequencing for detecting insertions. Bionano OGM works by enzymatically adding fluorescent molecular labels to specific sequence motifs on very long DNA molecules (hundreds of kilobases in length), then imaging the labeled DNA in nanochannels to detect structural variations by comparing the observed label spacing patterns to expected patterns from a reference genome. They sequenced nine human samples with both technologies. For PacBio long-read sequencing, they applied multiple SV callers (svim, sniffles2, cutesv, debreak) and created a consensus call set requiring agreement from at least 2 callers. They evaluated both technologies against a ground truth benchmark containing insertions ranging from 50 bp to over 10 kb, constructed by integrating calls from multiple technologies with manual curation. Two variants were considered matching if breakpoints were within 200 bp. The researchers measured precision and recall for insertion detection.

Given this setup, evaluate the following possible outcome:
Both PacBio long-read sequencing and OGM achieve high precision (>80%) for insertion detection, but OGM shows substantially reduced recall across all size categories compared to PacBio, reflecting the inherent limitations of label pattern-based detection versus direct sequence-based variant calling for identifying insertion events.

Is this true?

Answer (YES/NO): NO